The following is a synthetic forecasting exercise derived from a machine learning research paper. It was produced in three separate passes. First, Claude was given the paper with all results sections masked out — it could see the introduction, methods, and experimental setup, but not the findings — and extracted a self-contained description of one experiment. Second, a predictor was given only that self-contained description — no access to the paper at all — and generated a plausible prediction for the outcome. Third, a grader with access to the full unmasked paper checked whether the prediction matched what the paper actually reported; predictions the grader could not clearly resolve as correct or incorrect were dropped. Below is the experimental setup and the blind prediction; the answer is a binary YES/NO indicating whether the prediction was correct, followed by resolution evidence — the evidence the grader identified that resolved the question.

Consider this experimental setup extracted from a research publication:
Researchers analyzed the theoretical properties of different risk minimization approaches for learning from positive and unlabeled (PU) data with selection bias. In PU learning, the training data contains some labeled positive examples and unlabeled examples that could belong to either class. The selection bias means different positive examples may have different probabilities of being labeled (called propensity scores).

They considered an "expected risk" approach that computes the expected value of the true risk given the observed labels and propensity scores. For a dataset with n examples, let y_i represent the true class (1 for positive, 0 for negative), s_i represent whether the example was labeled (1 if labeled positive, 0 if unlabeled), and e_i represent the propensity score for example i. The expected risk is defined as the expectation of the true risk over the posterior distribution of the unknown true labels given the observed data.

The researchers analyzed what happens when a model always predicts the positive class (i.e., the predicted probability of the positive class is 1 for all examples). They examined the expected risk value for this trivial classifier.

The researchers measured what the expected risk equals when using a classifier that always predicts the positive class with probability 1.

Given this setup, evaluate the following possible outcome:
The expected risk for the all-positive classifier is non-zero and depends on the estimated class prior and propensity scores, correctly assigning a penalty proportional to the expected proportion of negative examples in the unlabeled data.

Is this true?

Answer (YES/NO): NO